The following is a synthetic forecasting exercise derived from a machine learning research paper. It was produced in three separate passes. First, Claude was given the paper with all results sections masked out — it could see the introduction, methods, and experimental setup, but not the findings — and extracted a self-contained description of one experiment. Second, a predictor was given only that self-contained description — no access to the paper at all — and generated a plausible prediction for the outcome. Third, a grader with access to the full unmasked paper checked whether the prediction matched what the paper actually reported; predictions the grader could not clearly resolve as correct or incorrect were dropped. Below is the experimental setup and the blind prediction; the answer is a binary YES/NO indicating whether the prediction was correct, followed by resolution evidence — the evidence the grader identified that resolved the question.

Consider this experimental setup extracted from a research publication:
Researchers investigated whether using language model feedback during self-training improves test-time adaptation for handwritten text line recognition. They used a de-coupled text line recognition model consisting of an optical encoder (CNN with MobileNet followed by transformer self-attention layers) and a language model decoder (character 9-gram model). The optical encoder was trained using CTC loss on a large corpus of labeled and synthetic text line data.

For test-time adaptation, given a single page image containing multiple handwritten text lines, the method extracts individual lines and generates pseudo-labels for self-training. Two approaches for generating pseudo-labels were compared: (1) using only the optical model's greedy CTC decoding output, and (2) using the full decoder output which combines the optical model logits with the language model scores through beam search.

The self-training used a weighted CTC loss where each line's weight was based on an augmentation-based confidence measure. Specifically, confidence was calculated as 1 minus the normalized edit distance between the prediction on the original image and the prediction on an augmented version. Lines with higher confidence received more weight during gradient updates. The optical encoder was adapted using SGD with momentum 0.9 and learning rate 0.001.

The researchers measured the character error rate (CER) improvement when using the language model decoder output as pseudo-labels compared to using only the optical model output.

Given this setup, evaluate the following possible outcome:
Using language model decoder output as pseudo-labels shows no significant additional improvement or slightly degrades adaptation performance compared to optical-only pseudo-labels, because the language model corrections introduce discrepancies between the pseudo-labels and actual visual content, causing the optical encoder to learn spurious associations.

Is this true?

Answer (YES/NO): NO